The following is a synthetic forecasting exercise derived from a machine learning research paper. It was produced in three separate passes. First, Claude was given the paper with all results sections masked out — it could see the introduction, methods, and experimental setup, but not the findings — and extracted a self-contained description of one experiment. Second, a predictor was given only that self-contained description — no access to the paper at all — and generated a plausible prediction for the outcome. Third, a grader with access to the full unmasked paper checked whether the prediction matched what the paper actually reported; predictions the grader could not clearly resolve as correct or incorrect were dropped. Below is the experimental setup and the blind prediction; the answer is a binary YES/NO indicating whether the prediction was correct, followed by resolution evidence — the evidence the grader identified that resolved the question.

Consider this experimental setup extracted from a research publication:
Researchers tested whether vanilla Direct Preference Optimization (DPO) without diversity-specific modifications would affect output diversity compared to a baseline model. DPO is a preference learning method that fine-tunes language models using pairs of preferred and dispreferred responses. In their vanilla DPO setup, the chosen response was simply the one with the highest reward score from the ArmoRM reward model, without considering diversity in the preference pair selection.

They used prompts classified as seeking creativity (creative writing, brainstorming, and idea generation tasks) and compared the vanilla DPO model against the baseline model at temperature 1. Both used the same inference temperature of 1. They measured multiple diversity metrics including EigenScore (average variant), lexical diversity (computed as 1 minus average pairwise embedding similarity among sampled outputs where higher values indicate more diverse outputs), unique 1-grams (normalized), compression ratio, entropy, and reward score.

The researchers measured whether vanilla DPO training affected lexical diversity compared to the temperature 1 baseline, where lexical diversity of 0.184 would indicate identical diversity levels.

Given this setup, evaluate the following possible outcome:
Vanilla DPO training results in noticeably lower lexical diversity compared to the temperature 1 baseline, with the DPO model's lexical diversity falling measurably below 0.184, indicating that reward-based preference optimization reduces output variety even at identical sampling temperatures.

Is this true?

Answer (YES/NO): NO